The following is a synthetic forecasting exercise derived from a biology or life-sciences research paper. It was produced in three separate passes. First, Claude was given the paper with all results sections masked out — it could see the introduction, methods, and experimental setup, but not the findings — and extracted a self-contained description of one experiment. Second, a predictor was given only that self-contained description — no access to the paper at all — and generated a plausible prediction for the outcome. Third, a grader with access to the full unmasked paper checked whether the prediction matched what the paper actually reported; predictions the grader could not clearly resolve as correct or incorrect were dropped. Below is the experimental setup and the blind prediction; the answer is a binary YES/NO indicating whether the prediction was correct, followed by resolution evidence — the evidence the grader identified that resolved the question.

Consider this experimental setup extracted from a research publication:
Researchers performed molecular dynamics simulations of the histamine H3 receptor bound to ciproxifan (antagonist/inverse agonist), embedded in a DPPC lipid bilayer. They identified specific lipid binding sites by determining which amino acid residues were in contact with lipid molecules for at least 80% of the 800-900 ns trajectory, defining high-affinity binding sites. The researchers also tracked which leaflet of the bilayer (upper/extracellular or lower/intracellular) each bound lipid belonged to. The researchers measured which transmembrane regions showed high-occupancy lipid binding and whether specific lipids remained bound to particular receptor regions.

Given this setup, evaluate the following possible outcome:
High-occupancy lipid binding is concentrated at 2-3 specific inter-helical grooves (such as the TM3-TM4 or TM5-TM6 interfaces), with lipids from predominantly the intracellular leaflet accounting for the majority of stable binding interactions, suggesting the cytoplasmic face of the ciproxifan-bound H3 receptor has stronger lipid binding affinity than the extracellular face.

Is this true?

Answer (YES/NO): NO